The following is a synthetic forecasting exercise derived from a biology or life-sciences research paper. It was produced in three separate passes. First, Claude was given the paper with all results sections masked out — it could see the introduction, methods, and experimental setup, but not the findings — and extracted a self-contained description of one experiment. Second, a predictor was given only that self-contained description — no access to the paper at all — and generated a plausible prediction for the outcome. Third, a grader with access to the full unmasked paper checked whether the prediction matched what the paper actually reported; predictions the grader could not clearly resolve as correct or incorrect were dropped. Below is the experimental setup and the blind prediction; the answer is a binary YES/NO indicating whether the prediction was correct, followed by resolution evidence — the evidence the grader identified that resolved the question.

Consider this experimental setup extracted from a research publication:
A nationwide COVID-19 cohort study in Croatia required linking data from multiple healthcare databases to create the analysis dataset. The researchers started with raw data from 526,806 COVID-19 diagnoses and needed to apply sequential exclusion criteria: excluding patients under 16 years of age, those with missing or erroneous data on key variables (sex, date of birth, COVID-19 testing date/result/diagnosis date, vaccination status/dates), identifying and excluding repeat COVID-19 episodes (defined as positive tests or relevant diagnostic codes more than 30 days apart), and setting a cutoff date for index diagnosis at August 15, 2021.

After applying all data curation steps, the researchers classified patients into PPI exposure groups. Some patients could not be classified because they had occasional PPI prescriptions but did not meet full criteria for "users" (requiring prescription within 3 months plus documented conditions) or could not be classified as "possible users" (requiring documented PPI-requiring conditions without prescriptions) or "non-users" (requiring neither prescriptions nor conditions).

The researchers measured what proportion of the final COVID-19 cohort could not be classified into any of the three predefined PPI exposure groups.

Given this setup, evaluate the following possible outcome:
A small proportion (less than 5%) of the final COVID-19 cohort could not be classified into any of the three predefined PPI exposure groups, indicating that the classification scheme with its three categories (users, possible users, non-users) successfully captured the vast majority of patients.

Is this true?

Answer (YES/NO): NO